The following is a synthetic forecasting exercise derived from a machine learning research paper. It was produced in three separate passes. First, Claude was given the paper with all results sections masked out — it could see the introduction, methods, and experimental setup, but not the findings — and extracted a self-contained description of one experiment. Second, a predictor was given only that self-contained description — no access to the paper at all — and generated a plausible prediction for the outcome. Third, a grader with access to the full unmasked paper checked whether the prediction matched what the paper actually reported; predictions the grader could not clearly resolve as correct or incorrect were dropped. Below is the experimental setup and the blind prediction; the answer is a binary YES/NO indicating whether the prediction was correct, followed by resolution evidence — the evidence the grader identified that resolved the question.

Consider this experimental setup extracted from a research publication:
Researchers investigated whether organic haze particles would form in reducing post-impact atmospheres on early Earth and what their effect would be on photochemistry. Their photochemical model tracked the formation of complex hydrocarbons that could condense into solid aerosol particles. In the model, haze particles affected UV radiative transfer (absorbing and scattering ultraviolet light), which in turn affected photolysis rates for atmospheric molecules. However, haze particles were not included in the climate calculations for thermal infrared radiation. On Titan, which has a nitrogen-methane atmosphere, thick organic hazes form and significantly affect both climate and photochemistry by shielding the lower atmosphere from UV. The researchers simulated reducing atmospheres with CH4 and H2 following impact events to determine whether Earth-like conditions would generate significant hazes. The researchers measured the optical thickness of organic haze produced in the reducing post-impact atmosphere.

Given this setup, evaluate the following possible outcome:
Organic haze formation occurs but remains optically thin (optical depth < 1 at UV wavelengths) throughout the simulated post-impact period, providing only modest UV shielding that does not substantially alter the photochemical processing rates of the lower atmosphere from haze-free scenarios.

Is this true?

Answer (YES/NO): NO